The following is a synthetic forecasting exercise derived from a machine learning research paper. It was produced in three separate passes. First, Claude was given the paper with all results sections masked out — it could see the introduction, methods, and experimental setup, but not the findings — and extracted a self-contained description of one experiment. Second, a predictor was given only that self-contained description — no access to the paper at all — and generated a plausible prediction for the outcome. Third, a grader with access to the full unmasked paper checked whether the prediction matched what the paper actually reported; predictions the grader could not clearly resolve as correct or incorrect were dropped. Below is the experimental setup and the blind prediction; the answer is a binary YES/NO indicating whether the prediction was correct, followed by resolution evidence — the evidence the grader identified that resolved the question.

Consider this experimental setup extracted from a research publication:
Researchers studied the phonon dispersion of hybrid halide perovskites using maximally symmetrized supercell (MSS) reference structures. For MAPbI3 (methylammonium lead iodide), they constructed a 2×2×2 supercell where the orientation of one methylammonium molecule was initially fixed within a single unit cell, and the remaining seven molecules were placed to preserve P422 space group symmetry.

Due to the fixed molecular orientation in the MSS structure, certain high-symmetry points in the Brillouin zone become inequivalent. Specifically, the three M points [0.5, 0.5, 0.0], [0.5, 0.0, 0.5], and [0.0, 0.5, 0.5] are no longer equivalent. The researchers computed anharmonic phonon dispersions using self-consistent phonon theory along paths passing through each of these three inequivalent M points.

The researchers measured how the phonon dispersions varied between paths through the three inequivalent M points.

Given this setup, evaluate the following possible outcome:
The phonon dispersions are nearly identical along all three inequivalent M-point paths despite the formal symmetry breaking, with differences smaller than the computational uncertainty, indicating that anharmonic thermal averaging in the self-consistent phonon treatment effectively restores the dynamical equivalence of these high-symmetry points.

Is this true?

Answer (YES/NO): NO